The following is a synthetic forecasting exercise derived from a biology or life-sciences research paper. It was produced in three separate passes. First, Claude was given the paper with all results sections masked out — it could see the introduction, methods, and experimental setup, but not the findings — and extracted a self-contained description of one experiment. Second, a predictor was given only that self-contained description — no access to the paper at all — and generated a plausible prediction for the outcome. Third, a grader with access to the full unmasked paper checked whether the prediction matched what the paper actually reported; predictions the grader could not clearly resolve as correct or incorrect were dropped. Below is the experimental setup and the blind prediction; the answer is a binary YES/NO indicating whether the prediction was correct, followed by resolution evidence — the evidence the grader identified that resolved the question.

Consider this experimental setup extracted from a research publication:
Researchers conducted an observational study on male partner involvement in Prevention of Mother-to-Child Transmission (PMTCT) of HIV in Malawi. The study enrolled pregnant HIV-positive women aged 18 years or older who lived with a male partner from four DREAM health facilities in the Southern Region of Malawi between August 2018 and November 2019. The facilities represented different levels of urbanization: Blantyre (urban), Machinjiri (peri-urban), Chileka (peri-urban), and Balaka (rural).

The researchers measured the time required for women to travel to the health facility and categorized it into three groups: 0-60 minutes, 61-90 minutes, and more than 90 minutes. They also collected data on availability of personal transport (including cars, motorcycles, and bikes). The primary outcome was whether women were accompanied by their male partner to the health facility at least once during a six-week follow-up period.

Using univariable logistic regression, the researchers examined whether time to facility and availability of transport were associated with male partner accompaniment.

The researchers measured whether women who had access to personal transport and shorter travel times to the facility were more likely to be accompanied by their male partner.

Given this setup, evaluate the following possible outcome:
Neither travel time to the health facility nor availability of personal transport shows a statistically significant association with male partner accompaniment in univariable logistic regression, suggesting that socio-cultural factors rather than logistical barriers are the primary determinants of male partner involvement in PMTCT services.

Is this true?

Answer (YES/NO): NO